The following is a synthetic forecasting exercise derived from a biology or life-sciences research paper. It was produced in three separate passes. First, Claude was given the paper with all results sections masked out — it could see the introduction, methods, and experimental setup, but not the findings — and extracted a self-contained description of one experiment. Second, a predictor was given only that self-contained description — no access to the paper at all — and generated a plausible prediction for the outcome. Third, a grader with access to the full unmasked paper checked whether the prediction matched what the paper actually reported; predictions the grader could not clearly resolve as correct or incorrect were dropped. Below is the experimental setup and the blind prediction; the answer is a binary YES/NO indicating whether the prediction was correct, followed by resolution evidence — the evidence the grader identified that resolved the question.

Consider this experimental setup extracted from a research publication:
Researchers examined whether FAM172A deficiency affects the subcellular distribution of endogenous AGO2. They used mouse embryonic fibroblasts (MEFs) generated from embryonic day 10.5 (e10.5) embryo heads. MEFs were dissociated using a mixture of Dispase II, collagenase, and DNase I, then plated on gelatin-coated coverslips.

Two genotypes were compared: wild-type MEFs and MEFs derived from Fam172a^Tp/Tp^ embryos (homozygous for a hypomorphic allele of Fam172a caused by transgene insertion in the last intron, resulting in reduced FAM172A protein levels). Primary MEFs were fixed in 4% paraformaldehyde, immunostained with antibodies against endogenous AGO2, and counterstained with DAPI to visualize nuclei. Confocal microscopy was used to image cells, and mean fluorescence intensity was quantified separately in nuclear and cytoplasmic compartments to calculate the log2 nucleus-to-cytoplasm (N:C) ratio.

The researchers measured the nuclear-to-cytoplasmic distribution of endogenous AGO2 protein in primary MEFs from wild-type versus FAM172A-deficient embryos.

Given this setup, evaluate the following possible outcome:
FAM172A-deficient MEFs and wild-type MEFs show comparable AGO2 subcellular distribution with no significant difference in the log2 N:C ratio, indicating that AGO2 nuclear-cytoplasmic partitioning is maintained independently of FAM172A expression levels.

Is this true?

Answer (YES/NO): NO